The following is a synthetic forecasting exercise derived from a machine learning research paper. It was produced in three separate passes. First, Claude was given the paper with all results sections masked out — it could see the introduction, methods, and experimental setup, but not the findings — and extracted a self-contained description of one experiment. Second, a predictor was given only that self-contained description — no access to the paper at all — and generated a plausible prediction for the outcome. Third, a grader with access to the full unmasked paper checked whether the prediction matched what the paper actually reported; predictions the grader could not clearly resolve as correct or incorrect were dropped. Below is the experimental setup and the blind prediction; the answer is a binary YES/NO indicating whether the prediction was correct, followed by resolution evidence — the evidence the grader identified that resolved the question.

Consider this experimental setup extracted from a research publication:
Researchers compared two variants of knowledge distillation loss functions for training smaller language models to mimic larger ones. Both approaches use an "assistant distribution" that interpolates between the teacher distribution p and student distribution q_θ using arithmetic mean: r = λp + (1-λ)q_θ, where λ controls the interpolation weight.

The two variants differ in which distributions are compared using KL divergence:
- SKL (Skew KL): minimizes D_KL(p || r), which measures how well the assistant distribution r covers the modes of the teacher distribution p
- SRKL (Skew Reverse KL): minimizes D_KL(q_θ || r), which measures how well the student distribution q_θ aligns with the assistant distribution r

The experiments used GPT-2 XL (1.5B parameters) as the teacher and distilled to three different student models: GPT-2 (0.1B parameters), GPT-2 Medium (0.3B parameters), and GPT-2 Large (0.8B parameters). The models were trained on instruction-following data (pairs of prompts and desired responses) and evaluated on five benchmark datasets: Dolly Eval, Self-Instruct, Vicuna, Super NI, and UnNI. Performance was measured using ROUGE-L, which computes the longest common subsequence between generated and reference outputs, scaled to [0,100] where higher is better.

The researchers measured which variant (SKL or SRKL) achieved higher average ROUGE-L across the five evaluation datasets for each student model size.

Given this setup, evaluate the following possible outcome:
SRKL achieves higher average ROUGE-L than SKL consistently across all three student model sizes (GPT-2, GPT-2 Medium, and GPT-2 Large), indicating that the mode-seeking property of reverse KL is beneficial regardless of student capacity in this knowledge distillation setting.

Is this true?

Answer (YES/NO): YES